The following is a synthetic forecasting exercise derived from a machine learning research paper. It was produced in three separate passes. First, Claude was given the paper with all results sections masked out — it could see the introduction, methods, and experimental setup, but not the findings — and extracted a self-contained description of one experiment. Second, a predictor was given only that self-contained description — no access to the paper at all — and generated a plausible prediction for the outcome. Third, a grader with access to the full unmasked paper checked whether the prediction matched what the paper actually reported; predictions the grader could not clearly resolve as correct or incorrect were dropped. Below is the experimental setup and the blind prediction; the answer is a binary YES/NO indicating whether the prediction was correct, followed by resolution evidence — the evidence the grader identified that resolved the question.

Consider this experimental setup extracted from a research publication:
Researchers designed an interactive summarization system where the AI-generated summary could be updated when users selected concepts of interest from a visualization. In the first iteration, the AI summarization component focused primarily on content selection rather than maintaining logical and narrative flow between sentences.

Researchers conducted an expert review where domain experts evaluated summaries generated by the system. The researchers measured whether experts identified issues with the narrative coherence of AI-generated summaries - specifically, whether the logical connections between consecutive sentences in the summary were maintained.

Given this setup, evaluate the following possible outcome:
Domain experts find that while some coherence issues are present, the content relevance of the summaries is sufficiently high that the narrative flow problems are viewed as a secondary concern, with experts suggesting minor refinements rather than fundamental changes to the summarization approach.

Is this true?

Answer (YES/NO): NO